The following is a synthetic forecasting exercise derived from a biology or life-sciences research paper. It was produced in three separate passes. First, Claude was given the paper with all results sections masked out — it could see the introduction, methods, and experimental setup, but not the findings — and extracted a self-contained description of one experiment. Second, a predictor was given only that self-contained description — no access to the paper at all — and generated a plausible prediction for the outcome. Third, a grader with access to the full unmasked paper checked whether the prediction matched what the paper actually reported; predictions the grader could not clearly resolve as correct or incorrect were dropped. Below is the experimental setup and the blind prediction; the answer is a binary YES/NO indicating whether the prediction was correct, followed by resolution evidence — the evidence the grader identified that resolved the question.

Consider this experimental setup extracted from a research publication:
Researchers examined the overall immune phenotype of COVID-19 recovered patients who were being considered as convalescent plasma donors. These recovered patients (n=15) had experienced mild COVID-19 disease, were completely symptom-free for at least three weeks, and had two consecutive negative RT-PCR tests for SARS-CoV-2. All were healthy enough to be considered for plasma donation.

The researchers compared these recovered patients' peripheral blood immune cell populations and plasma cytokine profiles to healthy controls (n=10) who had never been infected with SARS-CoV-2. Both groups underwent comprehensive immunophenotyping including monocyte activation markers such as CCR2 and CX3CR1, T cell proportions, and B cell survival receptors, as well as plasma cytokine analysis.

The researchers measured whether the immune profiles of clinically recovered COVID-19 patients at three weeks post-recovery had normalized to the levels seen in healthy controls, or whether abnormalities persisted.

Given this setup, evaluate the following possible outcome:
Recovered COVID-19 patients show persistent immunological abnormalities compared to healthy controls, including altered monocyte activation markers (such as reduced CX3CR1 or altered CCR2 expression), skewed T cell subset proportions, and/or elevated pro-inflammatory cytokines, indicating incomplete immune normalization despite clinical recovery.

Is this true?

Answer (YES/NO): NO